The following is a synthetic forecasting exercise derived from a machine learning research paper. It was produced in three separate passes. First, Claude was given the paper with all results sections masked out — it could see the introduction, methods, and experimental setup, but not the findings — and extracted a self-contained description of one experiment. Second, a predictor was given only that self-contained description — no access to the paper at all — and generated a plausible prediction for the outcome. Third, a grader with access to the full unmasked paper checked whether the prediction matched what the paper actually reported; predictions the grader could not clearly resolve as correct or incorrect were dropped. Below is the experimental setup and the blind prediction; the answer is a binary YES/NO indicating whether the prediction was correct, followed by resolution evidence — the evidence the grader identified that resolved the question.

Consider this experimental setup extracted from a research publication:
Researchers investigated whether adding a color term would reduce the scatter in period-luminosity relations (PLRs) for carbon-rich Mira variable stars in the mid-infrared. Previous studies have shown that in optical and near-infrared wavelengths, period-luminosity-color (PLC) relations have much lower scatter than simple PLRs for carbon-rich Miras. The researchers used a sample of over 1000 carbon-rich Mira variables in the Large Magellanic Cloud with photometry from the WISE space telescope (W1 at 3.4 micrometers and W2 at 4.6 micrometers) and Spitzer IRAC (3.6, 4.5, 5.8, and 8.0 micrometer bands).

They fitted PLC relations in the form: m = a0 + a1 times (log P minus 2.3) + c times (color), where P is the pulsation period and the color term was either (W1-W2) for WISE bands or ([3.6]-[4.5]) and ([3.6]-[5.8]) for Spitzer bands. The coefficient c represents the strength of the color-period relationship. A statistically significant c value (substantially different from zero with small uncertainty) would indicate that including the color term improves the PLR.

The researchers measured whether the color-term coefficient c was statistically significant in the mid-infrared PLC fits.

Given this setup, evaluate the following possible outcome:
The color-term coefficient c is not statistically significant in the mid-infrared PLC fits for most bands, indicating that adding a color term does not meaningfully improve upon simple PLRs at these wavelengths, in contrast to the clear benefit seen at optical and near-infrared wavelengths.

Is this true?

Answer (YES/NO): YES